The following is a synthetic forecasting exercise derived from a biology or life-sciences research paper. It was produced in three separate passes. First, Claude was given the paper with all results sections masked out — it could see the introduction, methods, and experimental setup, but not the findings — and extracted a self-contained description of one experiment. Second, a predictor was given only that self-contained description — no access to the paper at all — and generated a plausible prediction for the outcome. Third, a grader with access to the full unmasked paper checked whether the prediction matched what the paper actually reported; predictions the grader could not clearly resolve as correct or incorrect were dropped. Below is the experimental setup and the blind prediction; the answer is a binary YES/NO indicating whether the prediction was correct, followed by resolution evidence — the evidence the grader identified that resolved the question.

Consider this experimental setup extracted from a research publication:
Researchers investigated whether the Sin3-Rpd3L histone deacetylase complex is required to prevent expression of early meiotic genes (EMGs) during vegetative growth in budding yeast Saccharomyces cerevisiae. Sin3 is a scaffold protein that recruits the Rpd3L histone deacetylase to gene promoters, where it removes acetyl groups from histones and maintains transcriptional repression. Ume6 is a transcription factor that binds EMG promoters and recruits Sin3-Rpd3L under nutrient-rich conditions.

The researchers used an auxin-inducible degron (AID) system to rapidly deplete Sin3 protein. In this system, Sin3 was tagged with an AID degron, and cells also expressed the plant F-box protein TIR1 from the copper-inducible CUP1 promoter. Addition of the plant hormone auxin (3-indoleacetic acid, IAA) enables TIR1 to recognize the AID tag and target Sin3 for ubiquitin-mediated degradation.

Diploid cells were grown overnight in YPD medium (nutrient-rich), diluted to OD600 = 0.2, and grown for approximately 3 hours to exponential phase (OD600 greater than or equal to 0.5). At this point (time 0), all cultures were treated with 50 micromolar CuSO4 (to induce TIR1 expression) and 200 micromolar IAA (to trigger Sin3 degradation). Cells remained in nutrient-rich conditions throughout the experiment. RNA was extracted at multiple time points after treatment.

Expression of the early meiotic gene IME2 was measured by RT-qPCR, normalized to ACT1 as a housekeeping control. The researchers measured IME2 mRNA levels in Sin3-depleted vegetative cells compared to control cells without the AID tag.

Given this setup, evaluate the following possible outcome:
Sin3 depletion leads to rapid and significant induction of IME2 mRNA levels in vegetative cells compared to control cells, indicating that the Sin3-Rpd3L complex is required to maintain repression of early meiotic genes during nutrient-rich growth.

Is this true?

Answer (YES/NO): NO